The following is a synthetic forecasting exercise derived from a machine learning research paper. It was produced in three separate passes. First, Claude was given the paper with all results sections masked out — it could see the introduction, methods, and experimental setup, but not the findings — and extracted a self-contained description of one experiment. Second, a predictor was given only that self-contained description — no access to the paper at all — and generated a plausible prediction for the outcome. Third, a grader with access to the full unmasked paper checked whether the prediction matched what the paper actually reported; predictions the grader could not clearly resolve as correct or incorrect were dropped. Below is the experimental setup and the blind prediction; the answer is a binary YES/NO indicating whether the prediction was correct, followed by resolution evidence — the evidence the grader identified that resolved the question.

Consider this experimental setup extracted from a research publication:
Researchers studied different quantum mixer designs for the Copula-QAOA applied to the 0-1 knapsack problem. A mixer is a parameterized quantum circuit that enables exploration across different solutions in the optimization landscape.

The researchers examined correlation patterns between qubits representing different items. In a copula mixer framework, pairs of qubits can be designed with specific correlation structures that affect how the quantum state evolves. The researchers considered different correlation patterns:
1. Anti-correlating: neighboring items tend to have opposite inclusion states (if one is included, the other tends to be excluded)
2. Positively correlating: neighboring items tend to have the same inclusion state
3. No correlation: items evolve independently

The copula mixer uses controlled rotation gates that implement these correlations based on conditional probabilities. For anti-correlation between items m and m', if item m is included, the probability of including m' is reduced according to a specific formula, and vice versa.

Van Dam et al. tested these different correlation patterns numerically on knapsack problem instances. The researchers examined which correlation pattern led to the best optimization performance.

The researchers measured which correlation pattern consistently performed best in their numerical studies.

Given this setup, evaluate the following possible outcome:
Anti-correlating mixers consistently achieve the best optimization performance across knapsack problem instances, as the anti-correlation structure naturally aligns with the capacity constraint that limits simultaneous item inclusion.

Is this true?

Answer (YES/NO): YES